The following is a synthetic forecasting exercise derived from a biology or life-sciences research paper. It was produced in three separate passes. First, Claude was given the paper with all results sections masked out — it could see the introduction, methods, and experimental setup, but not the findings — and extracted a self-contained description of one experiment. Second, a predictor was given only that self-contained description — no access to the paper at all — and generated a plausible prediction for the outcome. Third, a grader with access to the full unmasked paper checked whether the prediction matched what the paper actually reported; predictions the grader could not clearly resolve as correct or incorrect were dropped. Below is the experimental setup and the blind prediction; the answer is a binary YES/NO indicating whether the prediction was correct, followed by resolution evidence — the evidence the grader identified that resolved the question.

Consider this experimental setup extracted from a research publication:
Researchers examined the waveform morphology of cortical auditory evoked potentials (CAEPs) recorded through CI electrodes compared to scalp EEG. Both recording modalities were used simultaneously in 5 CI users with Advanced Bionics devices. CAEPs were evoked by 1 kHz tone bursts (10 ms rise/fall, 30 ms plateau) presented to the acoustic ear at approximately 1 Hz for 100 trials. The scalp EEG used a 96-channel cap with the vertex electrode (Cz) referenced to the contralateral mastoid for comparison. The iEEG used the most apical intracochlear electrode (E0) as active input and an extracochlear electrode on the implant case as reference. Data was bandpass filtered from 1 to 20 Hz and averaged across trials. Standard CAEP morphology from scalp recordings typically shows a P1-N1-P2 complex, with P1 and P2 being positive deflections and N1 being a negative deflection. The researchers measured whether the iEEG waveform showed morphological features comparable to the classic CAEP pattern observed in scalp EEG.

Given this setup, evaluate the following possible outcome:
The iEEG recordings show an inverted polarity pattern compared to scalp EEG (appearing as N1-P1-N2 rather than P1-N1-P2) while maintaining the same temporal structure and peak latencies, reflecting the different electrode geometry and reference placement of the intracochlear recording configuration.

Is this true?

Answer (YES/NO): NO